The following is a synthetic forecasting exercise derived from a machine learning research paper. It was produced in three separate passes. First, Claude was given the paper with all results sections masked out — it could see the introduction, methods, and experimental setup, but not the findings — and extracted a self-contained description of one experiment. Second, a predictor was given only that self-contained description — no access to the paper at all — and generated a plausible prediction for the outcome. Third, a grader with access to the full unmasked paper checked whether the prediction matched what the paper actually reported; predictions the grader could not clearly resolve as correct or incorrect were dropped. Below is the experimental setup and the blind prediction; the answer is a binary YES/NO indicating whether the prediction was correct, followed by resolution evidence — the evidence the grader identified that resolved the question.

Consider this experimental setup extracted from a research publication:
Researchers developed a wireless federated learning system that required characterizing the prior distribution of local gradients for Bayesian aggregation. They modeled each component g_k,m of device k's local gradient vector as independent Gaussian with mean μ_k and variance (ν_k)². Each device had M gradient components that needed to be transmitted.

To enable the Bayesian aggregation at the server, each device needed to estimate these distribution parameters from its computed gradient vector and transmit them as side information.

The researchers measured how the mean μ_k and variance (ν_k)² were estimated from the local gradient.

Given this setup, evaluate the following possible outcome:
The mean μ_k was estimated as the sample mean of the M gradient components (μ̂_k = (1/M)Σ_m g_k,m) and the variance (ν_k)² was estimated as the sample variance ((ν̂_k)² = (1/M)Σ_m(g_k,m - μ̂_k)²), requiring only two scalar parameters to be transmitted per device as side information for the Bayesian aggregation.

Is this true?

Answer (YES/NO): YES